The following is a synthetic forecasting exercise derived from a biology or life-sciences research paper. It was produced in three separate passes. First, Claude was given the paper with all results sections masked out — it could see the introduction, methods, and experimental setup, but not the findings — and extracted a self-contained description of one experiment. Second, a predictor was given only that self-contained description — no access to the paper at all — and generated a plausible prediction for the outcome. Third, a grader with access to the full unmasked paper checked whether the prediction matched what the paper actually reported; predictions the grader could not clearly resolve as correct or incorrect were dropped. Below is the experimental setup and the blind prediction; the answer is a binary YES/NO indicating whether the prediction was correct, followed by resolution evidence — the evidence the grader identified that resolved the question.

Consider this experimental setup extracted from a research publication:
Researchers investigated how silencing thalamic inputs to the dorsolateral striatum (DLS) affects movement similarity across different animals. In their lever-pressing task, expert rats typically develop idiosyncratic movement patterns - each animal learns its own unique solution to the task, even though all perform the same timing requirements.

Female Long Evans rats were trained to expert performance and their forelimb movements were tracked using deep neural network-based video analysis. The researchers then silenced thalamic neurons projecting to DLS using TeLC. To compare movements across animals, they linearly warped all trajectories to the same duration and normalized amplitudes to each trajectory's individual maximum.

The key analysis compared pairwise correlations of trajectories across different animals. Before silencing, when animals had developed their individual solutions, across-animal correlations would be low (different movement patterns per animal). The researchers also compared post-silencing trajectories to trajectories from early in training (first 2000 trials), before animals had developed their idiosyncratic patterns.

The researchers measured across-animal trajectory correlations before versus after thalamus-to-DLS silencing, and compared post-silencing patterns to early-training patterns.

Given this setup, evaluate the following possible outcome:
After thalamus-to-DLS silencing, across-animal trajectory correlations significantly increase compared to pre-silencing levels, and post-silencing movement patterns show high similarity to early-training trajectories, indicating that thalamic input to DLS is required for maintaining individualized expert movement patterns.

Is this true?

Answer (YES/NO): YES